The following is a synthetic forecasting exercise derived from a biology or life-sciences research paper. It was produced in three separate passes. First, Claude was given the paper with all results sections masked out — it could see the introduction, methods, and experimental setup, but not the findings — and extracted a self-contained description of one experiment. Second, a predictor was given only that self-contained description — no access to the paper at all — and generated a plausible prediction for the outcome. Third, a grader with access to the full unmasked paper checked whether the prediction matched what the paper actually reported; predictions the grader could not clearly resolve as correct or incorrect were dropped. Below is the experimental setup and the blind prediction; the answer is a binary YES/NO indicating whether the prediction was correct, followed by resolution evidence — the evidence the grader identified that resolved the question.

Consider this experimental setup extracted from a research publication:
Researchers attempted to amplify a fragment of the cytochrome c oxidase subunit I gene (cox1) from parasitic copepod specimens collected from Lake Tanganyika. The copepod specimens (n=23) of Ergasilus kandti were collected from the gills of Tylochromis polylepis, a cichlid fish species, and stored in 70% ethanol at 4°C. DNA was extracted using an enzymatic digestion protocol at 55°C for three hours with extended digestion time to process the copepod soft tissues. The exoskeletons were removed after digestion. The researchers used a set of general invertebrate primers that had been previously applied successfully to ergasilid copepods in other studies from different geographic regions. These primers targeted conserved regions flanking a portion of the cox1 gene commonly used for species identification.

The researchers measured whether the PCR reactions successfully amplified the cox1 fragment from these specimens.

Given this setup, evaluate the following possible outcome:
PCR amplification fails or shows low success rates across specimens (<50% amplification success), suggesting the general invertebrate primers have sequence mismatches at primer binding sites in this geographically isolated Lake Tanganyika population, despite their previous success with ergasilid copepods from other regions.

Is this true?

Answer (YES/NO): NO